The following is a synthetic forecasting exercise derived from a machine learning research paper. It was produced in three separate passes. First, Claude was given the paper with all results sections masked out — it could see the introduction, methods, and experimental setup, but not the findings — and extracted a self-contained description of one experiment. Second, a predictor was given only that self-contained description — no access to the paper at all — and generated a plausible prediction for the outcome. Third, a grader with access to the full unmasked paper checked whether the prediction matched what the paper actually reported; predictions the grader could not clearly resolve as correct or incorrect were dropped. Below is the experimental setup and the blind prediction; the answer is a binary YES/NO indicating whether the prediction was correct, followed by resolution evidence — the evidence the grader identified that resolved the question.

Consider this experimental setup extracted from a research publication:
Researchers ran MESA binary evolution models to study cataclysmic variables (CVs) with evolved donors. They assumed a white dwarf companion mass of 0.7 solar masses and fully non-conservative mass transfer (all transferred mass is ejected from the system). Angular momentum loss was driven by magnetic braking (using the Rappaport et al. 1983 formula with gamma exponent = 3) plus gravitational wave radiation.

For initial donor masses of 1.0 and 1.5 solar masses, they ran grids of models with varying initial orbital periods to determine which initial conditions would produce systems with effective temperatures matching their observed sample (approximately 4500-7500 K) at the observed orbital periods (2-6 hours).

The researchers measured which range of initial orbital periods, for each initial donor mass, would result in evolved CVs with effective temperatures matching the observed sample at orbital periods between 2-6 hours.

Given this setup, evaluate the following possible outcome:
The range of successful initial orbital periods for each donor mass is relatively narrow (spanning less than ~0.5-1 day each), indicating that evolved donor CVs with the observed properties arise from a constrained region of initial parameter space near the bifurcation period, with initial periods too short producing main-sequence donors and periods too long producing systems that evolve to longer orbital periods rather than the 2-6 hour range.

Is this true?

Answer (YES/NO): NO